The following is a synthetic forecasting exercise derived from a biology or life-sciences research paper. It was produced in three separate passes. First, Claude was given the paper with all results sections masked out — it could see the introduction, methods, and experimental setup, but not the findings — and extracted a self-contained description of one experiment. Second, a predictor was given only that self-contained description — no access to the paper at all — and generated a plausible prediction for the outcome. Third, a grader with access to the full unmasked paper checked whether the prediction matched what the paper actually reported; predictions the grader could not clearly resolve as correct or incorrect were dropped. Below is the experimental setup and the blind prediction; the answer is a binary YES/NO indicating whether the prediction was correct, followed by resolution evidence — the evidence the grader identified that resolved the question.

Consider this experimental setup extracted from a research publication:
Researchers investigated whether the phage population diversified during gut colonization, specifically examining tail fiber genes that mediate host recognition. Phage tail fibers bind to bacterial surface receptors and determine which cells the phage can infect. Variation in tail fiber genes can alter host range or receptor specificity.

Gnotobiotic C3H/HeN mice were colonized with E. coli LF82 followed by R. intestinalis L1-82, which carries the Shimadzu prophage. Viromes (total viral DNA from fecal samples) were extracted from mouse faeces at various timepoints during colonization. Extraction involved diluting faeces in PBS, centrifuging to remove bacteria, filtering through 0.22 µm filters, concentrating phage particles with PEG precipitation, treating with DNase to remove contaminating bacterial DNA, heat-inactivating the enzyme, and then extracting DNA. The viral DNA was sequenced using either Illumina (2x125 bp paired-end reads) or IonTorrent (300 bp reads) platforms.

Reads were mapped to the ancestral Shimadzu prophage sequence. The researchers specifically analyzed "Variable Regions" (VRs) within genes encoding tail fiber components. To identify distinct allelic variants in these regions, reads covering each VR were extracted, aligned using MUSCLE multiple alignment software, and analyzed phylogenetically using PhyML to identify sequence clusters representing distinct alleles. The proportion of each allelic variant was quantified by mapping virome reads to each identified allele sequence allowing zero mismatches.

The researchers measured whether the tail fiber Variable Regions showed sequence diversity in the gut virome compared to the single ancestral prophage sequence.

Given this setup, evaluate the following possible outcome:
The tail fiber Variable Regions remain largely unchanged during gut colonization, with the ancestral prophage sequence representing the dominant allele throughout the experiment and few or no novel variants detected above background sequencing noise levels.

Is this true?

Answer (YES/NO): NO